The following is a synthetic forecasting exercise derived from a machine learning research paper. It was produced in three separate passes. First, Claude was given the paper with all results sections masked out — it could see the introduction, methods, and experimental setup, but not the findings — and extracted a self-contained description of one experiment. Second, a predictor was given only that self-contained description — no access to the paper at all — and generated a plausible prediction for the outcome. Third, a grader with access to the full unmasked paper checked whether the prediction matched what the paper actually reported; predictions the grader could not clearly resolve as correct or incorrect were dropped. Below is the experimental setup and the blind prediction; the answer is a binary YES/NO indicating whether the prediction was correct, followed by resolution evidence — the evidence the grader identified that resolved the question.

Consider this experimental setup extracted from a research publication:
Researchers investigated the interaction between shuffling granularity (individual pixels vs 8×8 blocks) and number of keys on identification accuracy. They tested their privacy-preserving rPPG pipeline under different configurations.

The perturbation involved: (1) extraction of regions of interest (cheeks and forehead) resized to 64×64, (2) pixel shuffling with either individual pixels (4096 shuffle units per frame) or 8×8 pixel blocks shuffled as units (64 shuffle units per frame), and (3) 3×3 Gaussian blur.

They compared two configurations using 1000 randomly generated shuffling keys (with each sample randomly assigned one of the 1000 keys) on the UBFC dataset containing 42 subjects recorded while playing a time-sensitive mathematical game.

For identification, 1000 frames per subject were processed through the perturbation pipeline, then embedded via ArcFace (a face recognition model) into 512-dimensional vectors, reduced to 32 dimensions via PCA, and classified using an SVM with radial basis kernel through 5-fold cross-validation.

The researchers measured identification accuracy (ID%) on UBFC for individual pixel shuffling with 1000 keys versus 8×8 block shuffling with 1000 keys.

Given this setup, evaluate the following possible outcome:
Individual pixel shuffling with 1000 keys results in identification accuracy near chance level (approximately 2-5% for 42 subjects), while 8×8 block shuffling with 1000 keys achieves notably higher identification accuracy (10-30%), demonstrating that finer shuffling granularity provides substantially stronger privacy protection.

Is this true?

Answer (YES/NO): NO